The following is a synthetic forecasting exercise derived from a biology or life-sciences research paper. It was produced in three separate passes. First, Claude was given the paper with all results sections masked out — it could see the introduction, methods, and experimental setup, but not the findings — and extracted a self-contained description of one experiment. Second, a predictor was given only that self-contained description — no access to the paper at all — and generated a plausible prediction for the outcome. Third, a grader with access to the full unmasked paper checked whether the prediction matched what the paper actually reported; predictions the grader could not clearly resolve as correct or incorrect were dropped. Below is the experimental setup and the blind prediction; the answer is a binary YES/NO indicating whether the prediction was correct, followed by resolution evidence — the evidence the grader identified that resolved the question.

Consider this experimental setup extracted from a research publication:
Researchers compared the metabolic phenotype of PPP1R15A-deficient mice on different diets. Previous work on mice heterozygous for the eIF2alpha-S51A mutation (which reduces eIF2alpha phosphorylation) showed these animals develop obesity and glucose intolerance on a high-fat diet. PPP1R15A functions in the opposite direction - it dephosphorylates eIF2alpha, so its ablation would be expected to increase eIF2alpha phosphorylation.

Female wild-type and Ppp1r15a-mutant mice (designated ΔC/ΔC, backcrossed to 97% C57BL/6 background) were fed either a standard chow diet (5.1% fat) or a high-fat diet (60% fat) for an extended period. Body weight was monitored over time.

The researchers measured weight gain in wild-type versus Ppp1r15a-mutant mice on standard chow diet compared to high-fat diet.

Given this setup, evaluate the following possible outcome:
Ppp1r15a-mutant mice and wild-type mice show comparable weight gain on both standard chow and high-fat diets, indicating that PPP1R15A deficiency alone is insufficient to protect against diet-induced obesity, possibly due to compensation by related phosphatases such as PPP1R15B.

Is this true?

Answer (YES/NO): NO